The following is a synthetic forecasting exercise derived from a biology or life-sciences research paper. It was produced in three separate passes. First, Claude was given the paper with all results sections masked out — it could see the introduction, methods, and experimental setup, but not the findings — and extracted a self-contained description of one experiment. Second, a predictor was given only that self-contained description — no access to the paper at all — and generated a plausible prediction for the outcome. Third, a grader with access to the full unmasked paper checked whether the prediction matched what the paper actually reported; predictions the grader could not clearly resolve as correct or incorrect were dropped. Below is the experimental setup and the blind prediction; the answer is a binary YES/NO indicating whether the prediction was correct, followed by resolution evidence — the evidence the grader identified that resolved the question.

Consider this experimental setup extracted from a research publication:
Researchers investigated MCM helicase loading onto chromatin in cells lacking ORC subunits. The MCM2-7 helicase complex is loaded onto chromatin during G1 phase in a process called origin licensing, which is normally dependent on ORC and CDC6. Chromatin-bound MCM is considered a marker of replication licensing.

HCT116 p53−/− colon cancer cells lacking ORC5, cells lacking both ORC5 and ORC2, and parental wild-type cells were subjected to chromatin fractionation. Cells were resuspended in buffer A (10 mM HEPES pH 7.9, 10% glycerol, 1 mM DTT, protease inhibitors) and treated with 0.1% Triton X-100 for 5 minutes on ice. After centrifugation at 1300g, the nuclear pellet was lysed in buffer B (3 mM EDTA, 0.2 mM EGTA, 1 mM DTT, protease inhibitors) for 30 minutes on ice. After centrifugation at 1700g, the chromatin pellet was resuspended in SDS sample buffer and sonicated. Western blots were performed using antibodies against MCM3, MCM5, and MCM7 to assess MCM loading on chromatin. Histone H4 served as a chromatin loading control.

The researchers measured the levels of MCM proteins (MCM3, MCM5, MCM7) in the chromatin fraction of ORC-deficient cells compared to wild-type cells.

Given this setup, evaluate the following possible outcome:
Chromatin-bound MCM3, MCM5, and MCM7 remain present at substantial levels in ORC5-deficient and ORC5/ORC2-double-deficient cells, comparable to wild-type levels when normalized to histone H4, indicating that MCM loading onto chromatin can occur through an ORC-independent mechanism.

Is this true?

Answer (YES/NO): YES